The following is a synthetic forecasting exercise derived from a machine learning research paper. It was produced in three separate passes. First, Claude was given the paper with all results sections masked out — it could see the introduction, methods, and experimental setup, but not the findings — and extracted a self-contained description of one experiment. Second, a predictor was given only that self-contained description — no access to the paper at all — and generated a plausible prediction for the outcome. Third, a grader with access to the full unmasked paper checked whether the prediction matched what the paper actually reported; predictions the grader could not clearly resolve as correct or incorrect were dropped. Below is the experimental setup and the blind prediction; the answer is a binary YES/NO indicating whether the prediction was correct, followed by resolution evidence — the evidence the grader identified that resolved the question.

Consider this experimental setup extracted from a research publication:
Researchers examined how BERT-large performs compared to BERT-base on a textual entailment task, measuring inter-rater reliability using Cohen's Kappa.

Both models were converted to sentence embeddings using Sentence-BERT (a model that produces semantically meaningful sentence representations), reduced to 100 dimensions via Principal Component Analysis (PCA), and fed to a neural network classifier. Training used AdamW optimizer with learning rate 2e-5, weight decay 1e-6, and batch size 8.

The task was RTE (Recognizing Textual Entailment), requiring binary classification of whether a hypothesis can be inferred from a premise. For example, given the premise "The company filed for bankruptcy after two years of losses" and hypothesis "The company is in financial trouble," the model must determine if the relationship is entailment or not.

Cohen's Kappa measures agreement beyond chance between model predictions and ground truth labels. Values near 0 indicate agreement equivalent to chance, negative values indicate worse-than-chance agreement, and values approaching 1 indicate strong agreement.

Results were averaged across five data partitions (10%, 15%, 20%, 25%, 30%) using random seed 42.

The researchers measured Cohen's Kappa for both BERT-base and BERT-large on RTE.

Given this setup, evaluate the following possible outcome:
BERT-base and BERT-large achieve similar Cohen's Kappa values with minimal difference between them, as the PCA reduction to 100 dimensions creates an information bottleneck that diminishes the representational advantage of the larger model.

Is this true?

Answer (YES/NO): YES